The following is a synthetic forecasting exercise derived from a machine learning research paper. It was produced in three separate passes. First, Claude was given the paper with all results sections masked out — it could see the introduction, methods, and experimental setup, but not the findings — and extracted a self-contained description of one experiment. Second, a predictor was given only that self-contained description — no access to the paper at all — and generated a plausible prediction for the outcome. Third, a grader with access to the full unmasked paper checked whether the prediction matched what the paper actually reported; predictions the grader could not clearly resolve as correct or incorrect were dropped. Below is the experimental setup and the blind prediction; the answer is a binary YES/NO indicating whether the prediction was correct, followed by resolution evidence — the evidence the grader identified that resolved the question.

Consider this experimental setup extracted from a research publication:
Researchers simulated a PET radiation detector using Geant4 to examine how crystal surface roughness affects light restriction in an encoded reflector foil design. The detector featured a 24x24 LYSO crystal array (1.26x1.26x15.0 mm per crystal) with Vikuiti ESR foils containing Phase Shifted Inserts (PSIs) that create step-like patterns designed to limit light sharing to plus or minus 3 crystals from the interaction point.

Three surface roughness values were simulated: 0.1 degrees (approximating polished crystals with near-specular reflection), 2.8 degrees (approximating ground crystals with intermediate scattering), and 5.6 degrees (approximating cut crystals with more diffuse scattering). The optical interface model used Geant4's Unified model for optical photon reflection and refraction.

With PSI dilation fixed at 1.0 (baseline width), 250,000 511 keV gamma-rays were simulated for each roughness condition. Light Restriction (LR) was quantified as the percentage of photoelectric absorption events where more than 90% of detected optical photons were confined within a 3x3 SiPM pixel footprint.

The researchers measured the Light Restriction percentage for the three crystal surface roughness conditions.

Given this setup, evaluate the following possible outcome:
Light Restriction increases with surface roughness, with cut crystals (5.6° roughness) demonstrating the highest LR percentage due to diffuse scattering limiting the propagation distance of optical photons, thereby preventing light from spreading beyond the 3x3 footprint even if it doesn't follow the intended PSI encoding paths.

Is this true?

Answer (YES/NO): YES